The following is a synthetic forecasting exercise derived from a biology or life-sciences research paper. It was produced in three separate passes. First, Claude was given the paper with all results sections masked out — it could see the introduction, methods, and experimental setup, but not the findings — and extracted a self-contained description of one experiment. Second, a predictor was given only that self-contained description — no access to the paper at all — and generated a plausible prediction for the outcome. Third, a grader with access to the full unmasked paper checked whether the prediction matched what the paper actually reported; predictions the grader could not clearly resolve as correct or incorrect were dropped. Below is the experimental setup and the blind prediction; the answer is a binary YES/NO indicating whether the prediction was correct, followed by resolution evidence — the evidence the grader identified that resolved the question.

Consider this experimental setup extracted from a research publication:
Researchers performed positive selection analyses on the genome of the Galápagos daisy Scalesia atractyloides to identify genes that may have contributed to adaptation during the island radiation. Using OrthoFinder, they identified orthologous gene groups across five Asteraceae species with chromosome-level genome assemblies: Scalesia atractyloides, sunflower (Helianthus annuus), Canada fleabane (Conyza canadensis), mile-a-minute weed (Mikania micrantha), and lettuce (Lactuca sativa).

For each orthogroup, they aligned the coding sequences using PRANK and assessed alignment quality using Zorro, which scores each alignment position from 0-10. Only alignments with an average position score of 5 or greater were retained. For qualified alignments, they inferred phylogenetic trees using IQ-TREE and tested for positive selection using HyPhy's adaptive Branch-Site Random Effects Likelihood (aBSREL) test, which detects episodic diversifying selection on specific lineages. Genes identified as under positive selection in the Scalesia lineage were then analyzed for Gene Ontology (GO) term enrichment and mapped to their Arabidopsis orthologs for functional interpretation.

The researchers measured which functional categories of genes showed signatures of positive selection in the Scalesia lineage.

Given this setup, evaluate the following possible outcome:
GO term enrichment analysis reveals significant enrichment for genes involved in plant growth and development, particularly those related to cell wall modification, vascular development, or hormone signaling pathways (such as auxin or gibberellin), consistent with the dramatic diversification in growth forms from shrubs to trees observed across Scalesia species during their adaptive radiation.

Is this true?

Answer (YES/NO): NO